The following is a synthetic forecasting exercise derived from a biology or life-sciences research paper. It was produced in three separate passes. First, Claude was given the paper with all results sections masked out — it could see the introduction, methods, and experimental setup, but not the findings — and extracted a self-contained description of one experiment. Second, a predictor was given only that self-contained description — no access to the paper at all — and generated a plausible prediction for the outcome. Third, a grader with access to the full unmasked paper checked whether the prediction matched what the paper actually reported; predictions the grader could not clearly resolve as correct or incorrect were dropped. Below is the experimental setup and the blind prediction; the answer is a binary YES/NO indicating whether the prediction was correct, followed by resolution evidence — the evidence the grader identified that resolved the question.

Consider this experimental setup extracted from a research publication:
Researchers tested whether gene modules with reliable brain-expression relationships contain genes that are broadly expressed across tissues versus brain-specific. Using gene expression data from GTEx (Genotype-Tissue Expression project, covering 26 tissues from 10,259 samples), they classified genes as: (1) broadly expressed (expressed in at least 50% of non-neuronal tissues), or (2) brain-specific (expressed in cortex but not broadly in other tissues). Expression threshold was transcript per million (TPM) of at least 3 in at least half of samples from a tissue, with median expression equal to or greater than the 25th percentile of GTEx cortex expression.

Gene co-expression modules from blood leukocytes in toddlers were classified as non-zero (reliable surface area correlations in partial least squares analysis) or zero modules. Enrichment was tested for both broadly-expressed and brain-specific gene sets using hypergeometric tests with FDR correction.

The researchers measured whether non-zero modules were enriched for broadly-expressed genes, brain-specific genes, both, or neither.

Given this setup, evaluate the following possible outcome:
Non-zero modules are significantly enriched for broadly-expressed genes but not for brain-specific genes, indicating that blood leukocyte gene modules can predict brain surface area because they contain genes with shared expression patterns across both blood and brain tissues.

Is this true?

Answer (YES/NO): YES